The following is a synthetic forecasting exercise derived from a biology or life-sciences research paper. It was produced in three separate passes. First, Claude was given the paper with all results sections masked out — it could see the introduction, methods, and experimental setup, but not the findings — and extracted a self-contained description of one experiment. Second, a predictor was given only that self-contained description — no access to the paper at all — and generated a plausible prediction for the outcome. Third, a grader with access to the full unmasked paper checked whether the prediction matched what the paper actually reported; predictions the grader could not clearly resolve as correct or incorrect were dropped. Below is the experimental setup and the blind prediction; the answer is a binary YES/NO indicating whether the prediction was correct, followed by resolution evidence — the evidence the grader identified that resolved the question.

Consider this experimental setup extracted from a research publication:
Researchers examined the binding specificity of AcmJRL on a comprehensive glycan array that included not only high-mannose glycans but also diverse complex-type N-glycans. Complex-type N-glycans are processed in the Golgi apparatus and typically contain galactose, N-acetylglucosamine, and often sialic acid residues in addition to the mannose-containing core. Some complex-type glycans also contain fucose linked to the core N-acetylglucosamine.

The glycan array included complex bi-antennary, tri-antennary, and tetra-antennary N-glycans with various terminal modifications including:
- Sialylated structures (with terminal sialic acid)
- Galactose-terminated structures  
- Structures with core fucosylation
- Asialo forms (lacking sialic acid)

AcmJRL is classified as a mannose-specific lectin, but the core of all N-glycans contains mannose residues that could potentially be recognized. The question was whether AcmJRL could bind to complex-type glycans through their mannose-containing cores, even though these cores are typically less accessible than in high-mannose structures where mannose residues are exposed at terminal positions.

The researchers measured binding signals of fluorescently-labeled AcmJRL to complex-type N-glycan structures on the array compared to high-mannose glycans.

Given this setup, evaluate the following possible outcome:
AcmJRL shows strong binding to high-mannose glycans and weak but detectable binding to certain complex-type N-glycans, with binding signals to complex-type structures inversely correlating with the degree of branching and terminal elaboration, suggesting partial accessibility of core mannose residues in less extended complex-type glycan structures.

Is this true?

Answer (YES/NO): NO